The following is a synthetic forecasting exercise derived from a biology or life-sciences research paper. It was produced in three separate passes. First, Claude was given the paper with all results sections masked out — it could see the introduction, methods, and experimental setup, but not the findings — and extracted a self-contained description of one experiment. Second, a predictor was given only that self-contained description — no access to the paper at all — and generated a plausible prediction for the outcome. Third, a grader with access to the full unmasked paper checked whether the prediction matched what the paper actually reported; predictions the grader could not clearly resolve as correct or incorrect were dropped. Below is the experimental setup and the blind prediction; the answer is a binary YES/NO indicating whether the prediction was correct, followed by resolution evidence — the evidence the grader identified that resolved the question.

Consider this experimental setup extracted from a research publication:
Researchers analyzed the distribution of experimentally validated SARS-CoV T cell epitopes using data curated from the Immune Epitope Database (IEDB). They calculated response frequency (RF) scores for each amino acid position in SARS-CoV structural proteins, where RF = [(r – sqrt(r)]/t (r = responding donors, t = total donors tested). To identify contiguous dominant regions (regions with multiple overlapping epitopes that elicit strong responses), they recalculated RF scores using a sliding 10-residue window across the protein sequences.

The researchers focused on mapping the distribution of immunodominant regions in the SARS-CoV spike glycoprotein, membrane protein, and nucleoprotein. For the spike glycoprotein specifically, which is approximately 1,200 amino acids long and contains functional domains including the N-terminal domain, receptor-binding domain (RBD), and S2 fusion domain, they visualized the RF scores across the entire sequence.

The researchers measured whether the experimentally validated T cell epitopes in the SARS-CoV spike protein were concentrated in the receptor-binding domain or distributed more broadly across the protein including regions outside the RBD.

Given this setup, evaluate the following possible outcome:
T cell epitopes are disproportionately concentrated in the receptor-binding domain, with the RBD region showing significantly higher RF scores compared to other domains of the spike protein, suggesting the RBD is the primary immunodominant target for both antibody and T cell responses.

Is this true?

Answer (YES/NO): NO